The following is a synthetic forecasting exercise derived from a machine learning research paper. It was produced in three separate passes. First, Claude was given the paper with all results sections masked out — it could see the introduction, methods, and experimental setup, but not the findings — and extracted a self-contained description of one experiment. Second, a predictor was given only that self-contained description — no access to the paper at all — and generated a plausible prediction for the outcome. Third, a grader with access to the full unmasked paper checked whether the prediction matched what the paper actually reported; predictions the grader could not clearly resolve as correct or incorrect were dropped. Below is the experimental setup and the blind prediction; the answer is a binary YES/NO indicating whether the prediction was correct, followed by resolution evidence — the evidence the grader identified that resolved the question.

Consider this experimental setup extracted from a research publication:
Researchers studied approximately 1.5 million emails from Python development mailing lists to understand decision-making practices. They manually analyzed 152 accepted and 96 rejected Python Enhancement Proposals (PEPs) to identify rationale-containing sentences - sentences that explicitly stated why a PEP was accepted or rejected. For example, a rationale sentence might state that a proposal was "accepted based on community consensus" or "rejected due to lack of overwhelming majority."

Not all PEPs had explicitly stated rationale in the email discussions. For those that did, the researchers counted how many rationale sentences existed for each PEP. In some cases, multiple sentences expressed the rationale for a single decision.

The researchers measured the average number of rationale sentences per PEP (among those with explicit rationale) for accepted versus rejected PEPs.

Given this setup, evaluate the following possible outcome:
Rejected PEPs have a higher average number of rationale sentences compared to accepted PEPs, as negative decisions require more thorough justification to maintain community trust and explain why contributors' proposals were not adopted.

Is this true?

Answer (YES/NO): NO